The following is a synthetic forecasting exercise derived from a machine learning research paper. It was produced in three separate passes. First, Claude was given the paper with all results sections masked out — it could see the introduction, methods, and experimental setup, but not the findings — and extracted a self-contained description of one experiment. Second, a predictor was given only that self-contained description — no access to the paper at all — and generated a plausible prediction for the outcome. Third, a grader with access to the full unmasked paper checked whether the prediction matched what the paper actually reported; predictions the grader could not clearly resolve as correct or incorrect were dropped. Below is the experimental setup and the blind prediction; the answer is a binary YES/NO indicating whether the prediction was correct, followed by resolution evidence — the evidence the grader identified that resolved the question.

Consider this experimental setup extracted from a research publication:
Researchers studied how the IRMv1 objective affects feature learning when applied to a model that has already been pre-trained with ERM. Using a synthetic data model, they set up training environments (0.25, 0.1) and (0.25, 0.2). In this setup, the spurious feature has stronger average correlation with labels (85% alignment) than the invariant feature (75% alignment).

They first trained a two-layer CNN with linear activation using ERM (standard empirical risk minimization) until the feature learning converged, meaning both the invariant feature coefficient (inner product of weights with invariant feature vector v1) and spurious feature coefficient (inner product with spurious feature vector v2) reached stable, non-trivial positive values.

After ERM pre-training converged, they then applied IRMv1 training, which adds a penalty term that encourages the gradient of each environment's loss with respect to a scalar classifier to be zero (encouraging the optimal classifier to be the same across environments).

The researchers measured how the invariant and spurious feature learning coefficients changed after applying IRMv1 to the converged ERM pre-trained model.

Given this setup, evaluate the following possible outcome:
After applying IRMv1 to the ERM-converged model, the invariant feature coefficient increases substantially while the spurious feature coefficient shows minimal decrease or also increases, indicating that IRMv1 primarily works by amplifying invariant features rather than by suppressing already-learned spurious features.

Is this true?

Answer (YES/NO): NO